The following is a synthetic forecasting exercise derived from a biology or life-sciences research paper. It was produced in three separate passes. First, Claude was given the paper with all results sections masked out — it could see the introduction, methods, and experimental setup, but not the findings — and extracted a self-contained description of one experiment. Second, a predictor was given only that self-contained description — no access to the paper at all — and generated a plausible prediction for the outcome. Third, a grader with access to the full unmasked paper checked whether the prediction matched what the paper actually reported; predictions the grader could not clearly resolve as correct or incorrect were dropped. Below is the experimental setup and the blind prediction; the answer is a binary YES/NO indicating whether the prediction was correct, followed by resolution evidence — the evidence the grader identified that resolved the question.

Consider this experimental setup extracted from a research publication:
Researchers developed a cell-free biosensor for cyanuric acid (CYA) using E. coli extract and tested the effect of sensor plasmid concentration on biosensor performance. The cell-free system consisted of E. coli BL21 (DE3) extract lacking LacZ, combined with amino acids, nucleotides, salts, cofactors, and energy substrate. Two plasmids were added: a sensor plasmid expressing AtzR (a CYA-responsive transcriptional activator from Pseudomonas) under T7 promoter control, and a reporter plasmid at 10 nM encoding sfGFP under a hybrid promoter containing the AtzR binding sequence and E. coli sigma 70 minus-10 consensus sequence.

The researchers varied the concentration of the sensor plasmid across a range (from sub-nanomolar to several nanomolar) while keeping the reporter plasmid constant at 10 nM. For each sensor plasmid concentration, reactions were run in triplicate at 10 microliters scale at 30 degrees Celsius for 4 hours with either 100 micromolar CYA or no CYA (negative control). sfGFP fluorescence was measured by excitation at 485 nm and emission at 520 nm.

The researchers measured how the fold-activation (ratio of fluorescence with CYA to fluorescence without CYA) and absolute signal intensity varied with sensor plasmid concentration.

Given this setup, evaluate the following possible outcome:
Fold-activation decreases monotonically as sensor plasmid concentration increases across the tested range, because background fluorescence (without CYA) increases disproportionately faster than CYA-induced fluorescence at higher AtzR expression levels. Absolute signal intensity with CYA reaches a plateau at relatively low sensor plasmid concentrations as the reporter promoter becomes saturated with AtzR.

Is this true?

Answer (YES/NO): NO